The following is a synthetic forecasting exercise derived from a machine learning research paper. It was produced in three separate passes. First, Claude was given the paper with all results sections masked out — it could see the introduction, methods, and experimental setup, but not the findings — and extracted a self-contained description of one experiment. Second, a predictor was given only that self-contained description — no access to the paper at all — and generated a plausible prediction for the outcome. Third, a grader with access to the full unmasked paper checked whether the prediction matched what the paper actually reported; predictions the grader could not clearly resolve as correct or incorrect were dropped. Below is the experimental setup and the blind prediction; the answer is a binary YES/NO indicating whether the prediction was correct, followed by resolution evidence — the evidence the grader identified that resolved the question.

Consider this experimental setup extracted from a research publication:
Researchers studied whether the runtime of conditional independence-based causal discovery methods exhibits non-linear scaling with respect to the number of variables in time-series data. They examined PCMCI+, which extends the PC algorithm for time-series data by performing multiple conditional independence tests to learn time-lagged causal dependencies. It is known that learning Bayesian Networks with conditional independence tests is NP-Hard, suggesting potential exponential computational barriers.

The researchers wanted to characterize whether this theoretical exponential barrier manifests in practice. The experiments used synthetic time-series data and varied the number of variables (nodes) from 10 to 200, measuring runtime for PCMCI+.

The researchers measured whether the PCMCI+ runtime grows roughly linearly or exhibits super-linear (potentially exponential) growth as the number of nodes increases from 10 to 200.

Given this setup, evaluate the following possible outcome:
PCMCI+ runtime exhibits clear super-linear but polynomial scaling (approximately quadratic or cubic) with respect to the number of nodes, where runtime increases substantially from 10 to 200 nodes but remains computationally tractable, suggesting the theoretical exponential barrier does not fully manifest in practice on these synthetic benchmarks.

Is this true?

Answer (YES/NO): YES